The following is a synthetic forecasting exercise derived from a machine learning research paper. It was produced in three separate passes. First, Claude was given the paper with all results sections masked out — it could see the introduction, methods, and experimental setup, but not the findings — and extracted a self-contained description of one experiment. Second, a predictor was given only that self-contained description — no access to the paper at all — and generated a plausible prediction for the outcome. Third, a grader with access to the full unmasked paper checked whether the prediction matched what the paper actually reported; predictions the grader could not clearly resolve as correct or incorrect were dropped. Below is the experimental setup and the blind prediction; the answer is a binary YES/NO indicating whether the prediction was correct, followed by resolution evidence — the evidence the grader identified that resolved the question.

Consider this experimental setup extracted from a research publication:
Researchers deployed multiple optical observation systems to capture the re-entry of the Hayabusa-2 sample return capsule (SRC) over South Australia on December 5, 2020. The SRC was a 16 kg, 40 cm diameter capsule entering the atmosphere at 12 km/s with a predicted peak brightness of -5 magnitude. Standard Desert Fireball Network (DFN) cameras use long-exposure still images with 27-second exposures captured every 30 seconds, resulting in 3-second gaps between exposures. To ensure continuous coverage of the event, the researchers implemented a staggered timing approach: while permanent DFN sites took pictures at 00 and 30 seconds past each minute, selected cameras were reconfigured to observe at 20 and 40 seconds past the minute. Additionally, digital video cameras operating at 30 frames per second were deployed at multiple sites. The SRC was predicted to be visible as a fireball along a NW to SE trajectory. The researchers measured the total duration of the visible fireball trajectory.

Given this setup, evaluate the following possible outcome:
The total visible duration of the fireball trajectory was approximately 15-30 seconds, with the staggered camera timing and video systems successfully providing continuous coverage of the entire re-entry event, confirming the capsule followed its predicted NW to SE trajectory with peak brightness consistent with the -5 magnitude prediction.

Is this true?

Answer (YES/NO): NO